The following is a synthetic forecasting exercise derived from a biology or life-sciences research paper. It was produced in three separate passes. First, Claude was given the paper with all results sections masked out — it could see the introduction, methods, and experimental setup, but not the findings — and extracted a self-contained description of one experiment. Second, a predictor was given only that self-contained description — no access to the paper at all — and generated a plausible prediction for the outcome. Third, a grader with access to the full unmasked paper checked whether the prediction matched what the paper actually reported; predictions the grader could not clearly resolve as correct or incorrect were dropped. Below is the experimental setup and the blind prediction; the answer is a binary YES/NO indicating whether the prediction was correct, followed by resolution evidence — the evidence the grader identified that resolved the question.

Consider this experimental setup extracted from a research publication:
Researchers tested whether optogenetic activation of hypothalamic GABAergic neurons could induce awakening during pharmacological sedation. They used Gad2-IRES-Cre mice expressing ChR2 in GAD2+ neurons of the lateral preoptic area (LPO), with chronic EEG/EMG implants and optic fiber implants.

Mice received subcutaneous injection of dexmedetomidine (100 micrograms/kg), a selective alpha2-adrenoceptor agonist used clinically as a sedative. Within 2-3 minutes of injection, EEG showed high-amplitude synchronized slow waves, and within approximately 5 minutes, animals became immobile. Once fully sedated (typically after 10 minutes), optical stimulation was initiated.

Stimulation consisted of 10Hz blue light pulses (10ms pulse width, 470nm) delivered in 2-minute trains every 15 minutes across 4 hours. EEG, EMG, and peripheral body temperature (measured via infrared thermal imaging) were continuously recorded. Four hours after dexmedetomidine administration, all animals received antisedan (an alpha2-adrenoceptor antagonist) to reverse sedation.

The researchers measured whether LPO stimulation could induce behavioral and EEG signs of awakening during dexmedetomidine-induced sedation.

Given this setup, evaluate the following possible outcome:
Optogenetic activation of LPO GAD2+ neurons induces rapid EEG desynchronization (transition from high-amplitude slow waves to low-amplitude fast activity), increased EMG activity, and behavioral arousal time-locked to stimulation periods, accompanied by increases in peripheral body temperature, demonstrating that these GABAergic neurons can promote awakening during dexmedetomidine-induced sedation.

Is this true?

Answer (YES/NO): NO